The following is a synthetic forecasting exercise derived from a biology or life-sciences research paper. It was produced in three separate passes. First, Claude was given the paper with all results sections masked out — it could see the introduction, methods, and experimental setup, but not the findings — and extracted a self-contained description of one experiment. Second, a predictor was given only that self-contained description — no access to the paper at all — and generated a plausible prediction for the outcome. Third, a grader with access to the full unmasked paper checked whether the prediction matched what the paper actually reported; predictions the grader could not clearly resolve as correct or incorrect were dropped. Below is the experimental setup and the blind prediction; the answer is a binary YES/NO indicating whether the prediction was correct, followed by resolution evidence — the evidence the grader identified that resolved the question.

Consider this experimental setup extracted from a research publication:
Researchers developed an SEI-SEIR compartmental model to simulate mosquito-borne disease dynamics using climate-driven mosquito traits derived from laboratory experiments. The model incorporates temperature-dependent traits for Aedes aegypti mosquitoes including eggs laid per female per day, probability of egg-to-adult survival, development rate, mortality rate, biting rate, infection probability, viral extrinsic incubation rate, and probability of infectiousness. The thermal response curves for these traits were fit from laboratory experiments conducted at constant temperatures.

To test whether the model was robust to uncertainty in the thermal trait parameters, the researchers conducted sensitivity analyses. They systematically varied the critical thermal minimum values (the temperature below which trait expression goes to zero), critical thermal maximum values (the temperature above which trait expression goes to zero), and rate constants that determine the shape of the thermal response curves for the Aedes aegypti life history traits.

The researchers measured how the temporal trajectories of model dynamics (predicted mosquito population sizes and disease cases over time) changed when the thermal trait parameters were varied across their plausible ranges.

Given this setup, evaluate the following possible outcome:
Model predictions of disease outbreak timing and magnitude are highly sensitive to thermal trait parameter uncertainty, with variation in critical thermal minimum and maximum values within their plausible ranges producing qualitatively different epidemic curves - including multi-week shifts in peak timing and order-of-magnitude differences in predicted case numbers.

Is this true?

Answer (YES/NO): NO